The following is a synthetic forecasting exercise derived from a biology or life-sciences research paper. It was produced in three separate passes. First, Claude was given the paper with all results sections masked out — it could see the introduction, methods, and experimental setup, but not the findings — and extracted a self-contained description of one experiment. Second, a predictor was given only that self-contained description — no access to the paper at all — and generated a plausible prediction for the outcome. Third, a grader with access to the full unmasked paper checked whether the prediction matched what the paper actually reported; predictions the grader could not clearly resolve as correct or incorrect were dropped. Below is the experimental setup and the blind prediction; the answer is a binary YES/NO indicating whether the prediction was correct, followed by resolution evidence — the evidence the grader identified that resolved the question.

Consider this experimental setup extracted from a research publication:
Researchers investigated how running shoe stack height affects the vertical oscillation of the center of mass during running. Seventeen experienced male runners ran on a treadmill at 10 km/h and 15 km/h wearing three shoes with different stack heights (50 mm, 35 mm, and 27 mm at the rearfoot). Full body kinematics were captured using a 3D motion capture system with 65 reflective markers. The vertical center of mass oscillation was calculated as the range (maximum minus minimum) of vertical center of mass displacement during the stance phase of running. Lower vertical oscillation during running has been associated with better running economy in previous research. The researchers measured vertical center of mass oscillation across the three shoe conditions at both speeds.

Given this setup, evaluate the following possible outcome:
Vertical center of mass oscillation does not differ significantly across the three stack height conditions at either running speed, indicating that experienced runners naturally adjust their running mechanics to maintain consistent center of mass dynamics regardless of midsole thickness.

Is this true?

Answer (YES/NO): NO